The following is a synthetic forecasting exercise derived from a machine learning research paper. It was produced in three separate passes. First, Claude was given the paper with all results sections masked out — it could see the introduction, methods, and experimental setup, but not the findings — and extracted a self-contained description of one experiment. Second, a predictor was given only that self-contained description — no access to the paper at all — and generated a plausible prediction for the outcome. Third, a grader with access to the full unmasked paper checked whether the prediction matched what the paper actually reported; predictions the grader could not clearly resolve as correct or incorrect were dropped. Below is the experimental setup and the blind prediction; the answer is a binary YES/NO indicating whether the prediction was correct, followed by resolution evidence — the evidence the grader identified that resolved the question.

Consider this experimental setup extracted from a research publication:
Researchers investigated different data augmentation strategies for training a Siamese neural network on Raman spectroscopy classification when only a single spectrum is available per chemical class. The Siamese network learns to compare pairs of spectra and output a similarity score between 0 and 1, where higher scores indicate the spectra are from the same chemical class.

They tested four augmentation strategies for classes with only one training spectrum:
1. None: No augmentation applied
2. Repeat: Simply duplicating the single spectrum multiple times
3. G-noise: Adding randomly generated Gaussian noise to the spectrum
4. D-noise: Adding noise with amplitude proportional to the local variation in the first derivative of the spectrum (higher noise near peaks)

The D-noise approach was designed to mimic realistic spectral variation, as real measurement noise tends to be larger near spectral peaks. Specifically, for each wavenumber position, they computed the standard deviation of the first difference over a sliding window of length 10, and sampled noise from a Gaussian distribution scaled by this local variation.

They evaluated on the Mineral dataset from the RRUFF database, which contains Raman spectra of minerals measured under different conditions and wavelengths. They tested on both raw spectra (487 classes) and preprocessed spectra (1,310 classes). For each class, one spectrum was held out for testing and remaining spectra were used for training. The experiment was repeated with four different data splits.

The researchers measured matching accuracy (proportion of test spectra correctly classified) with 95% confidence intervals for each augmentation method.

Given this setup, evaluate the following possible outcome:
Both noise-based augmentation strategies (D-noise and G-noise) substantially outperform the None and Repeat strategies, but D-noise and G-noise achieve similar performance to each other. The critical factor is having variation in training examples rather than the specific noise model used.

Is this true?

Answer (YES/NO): NO